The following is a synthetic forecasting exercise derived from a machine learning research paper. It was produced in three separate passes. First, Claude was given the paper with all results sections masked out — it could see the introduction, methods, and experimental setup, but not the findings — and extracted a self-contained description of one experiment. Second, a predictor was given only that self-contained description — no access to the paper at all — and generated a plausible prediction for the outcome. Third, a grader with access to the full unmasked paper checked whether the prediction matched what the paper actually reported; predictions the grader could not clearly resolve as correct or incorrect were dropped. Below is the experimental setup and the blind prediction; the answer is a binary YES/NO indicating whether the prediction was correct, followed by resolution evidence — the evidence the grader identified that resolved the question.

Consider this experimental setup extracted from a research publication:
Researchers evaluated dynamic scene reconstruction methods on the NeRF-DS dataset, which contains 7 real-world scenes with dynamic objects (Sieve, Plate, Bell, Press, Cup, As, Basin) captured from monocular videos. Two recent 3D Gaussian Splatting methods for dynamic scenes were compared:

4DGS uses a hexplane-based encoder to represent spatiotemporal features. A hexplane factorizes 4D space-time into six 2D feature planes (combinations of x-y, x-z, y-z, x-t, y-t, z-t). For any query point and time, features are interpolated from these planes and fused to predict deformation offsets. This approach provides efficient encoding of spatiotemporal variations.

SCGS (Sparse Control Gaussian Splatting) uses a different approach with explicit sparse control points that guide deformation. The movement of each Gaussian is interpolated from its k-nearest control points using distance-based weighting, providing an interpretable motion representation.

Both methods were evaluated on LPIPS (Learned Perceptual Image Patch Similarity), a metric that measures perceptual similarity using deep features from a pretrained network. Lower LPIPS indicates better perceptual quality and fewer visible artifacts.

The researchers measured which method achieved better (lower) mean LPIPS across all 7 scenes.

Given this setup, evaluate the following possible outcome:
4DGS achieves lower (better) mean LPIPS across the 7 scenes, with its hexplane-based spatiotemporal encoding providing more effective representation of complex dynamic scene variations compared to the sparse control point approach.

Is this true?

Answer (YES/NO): YES